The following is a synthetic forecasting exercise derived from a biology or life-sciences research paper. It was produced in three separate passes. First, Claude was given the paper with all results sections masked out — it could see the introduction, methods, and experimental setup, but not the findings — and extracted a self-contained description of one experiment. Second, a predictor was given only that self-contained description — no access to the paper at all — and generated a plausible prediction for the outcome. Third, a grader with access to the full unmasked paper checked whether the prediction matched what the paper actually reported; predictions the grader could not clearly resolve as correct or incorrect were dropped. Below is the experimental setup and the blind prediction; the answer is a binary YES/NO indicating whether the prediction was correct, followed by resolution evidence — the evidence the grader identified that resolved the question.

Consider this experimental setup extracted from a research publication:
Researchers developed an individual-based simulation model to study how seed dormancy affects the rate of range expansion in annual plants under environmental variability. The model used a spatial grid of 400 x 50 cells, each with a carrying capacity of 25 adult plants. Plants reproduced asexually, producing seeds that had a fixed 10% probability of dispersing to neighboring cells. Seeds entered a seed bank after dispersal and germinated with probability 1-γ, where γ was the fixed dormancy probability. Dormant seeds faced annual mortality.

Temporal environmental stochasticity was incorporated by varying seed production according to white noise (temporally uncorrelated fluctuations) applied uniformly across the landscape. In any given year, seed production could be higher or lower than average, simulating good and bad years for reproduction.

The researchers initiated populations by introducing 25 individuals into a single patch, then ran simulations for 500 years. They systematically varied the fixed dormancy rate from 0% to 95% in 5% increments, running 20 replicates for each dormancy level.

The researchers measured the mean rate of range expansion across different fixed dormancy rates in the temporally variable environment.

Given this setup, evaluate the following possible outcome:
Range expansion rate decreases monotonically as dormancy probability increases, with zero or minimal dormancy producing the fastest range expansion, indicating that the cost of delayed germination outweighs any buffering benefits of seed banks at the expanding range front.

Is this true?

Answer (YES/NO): NO